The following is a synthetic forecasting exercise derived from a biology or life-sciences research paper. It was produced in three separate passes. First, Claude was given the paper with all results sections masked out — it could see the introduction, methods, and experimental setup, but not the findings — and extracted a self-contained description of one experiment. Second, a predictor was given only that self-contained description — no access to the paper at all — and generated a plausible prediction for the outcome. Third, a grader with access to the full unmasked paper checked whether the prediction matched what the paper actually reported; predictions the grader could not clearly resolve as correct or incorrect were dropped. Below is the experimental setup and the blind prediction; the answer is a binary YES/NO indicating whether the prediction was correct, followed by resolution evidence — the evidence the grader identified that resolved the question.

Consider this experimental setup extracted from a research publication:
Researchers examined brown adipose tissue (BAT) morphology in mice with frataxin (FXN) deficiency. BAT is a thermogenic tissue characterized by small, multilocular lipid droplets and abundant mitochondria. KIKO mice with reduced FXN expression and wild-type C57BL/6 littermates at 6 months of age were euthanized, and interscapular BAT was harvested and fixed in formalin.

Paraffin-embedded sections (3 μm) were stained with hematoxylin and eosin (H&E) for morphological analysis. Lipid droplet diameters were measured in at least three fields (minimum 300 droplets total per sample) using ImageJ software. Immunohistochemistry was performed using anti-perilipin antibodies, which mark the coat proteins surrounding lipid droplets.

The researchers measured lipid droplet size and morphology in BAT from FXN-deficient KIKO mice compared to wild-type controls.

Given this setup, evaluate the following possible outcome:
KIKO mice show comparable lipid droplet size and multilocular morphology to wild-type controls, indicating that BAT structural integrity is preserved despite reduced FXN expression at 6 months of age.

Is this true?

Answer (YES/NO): NO